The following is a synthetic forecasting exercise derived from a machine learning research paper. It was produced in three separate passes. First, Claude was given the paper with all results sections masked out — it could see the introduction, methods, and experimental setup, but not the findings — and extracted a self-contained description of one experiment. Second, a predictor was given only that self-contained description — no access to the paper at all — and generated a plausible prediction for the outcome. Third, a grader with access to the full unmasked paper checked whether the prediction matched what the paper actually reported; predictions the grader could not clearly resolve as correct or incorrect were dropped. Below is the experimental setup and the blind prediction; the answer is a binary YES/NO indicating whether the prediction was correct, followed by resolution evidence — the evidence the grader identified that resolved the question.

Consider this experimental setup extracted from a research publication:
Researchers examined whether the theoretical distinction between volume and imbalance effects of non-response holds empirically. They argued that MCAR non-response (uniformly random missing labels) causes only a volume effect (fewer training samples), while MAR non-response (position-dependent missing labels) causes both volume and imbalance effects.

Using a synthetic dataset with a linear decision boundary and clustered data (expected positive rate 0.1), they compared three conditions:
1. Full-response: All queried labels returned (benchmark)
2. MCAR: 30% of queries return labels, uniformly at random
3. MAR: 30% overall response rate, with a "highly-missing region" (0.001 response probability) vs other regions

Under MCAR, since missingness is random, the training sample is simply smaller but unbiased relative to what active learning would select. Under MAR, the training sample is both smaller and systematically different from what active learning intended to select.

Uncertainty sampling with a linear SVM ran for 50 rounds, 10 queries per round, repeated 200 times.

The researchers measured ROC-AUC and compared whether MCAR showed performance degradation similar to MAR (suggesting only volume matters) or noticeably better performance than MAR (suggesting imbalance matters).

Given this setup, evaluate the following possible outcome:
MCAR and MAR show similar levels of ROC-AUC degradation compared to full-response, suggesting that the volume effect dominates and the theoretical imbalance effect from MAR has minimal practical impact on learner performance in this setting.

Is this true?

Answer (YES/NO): NO